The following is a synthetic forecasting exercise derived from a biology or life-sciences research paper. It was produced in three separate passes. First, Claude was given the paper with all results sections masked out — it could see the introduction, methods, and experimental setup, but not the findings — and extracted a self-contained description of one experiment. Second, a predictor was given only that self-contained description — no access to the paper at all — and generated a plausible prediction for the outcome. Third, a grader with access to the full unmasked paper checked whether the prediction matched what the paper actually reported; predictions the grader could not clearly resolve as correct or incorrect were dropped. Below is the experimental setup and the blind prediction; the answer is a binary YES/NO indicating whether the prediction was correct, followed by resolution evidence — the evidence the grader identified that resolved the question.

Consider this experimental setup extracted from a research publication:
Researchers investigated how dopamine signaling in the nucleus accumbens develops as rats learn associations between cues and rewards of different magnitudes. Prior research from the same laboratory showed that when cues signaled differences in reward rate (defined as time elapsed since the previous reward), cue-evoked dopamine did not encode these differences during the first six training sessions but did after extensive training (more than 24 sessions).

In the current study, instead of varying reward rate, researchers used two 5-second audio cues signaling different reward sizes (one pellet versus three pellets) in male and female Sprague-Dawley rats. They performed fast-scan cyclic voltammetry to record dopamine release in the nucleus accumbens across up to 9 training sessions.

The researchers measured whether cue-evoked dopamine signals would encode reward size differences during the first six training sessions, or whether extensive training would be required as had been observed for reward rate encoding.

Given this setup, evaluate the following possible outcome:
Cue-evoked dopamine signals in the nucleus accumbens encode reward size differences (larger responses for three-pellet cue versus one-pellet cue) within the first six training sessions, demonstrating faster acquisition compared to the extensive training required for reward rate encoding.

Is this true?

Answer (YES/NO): NO